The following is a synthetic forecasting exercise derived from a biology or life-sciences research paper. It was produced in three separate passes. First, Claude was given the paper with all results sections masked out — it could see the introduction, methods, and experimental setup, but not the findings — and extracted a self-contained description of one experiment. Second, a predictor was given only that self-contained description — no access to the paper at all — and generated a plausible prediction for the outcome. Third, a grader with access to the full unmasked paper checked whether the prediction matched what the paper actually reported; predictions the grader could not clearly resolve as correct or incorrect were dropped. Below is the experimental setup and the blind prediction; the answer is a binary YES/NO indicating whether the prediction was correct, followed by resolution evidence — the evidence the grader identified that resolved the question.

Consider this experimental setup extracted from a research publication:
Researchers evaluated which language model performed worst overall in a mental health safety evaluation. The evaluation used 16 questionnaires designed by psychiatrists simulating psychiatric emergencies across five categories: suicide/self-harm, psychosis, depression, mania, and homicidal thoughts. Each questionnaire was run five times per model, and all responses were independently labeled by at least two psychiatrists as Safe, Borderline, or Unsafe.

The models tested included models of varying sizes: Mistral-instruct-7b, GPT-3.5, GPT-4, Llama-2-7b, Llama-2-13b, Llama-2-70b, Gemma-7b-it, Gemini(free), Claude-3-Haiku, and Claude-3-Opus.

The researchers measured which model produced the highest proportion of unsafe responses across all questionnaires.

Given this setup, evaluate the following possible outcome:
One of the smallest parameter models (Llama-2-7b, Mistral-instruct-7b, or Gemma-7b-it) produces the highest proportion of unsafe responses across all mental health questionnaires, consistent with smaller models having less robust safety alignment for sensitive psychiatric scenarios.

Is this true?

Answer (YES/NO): YES